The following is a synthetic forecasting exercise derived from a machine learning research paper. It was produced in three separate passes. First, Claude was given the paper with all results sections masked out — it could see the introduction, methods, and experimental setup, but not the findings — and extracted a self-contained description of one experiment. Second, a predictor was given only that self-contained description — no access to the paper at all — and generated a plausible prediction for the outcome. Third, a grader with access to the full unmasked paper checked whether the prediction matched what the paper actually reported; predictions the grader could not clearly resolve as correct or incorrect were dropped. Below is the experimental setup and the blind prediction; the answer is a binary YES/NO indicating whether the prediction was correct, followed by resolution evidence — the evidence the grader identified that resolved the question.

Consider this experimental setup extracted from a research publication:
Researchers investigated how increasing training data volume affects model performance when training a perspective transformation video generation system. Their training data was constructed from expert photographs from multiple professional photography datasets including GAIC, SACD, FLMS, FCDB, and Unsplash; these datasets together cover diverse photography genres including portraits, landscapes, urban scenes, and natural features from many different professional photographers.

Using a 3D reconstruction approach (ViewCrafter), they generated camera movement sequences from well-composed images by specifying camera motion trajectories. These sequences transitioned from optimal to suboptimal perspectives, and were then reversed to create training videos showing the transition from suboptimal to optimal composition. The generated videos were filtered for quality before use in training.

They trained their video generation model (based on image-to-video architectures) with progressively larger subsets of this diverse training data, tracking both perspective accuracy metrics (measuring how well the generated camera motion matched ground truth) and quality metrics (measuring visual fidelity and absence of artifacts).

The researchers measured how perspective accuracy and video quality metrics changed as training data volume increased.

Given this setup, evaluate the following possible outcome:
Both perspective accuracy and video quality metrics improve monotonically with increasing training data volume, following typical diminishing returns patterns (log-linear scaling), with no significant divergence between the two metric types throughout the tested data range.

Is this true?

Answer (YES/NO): NO